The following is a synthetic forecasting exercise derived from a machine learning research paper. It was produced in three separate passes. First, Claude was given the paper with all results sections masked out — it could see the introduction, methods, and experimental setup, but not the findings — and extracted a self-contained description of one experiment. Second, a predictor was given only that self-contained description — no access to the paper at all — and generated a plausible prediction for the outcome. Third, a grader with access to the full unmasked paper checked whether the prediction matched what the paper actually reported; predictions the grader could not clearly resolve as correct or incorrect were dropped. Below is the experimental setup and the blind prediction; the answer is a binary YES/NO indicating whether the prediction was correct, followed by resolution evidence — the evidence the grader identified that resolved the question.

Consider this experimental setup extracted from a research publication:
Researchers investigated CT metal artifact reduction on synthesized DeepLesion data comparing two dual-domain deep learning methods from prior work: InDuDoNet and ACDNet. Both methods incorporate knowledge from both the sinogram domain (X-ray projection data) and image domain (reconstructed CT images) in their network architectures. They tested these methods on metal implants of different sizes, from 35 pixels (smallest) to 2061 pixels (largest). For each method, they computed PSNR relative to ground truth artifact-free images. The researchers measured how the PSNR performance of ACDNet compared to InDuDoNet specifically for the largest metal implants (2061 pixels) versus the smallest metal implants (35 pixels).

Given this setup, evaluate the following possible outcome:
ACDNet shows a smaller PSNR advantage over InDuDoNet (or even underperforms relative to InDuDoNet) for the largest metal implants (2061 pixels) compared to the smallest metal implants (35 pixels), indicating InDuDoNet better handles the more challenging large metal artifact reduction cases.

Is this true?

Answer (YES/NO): YES